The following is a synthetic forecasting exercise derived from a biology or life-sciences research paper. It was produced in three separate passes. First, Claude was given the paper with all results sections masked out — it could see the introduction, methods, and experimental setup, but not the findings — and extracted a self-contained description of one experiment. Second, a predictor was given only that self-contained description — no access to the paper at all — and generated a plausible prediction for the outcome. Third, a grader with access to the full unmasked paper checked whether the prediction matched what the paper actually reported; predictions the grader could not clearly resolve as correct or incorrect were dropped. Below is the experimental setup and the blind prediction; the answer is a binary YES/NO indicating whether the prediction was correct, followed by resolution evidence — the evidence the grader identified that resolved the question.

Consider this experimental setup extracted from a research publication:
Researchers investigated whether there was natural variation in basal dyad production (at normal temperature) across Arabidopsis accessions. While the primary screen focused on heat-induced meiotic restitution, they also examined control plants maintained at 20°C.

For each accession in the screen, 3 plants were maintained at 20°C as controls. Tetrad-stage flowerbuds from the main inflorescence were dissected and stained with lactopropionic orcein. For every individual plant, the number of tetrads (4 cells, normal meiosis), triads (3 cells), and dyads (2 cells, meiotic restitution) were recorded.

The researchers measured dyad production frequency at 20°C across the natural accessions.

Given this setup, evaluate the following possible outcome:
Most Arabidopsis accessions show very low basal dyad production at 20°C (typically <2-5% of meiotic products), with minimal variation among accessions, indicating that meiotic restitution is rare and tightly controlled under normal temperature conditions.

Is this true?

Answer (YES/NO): YES